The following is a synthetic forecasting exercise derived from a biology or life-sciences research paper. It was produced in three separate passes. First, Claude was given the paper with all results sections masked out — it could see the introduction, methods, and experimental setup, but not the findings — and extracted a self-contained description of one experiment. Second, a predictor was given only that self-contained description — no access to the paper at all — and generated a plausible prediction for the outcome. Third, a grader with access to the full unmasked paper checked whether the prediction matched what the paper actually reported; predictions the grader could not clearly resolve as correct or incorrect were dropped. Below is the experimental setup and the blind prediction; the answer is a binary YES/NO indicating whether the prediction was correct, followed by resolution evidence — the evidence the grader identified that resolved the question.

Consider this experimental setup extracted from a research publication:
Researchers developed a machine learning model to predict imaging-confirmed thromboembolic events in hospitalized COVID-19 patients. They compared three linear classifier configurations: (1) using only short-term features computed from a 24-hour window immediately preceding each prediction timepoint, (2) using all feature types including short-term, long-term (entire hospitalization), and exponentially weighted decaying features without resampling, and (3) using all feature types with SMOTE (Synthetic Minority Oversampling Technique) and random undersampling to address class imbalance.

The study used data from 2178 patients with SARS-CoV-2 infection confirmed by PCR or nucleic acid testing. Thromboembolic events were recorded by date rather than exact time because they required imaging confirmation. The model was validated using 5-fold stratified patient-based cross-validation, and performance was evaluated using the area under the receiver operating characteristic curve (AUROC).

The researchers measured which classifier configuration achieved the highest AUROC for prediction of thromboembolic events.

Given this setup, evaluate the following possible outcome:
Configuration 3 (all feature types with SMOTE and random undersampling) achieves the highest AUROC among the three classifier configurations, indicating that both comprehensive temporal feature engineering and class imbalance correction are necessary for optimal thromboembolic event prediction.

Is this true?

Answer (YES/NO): NO